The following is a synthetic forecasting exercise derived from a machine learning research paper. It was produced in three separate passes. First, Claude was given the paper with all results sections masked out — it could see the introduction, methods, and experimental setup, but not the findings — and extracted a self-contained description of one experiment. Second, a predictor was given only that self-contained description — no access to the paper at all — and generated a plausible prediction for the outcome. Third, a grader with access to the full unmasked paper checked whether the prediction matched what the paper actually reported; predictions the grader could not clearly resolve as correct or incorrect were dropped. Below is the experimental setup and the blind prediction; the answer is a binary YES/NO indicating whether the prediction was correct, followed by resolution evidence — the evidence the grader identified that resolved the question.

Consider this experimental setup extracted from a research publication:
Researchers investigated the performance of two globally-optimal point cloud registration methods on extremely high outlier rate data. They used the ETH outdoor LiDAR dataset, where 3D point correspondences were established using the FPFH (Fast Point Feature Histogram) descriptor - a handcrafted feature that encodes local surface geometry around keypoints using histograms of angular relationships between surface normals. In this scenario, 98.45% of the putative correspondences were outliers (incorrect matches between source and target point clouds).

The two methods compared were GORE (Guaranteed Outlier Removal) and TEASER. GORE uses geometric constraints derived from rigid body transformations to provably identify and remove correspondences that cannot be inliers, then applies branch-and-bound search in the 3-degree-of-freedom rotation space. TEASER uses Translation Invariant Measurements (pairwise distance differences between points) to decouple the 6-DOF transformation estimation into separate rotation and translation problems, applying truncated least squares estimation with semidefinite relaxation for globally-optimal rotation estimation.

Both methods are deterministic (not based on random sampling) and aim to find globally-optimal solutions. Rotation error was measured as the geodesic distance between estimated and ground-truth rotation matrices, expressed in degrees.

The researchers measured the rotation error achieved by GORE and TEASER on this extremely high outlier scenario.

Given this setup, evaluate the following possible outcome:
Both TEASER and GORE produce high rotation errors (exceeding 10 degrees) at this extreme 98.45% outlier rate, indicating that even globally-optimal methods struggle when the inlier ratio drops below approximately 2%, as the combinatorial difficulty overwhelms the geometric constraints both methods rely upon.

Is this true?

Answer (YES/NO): NO